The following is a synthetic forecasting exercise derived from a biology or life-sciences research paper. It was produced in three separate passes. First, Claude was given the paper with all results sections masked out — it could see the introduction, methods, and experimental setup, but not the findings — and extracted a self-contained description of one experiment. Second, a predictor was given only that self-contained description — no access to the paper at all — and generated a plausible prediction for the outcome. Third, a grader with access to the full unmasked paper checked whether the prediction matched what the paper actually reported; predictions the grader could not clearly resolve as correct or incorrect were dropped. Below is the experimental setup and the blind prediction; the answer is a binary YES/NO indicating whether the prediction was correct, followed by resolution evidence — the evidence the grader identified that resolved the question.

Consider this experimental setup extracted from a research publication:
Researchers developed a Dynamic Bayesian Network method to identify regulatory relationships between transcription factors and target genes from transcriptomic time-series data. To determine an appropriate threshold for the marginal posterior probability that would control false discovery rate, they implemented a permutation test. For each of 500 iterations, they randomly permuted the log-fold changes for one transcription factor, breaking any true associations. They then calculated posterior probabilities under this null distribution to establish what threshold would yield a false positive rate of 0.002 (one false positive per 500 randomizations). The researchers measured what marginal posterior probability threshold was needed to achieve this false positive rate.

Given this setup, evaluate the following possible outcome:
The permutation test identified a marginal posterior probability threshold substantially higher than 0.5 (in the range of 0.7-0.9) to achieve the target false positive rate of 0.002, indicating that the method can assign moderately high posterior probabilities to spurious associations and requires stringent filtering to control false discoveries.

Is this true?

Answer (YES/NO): NO